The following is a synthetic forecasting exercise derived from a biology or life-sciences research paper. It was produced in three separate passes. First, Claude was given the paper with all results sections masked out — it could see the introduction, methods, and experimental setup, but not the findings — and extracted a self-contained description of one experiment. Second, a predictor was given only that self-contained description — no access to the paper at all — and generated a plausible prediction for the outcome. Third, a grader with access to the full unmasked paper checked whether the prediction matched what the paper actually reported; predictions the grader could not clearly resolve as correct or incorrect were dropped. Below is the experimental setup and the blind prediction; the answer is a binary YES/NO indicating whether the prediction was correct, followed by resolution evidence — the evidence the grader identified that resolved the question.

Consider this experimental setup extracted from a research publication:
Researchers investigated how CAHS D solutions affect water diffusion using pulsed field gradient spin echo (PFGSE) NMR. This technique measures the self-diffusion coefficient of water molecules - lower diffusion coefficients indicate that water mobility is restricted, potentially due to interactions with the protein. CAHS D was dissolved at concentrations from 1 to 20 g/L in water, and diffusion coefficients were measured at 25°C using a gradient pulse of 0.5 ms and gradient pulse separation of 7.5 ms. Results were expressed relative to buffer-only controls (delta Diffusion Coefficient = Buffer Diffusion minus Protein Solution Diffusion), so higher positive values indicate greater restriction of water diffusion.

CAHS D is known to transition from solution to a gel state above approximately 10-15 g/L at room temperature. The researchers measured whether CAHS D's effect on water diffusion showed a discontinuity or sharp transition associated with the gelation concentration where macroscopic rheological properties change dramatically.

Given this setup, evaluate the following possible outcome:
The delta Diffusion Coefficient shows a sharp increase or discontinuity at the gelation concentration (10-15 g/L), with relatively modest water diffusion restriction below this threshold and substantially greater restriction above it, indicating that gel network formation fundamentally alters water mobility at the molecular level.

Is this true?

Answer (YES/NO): NO